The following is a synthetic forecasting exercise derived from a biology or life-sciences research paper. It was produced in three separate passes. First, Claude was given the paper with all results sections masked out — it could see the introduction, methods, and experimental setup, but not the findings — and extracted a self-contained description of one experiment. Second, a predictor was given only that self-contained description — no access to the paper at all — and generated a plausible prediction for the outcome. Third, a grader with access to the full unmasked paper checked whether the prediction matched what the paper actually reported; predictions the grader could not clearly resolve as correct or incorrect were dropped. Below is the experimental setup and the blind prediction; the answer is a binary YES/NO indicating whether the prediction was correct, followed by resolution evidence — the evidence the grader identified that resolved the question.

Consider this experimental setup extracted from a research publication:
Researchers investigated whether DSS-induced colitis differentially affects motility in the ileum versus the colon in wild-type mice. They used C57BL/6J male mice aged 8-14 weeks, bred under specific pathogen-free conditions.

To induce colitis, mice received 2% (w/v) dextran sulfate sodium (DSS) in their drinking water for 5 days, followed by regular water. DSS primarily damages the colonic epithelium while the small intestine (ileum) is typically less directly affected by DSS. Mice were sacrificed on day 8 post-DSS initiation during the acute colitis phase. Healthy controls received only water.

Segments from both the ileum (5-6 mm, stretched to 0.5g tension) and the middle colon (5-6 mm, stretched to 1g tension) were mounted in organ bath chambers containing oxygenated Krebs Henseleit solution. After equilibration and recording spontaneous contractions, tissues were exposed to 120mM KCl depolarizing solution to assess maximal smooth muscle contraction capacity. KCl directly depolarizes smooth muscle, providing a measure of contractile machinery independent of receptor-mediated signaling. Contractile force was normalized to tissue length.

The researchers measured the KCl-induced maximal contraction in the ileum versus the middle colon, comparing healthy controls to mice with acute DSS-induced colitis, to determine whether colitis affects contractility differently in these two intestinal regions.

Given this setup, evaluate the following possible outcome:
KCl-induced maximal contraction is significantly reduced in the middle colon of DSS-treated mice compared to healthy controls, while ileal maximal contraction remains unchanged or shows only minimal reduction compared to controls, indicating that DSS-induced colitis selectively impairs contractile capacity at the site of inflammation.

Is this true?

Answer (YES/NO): NO